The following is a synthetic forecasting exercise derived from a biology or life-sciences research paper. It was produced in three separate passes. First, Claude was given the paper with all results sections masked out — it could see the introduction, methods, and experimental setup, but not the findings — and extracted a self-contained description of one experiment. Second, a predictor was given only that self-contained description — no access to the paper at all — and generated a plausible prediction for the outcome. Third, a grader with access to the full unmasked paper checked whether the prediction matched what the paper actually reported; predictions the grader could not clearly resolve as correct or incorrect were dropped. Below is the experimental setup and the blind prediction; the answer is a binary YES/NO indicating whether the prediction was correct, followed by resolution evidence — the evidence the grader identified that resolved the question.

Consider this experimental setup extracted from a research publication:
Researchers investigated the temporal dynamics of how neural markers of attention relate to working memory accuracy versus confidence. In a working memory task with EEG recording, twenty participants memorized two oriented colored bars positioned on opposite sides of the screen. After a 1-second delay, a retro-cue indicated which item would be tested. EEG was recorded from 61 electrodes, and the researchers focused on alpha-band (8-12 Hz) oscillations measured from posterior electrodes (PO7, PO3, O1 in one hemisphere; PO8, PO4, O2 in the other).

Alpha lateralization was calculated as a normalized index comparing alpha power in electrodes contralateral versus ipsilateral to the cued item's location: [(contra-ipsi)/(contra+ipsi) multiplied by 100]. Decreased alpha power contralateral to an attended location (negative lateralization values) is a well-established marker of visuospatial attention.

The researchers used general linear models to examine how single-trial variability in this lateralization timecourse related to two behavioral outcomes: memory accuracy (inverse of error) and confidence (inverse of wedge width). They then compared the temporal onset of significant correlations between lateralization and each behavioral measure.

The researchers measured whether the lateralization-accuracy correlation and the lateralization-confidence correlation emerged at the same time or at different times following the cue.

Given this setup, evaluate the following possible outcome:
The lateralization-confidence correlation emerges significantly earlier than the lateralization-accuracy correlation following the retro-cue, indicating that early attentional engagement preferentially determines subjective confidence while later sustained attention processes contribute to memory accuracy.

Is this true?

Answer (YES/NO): NO